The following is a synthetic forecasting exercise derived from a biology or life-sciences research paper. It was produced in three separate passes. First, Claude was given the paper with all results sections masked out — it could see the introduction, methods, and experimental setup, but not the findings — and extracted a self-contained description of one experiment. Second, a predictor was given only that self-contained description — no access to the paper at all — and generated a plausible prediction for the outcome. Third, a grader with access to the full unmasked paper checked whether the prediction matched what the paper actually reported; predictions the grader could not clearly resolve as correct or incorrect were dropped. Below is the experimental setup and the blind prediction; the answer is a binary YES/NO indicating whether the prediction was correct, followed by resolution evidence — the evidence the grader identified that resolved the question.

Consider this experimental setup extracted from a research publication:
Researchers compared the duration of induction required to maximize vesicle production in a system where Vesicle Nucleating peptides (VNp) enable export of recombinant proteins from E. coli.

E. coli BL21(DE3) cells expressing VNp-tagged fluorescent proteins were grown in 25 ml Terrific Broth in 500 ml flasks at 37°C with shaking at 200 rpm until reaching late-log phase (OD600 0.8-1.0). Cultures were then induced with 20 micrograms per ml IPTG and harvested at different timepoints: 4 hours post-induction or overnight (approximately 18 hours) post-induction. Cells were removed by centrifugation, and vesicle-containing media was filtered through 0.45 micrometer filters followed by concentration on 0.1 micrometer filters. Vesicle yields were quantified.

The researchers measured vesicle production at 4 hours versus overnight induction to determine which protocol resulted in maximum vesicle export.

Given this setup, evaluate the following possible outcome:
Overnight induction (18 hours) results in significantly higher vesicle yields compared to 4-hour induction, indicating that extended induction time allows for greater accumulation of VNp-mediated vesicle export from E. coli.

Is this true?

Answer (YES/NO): YES